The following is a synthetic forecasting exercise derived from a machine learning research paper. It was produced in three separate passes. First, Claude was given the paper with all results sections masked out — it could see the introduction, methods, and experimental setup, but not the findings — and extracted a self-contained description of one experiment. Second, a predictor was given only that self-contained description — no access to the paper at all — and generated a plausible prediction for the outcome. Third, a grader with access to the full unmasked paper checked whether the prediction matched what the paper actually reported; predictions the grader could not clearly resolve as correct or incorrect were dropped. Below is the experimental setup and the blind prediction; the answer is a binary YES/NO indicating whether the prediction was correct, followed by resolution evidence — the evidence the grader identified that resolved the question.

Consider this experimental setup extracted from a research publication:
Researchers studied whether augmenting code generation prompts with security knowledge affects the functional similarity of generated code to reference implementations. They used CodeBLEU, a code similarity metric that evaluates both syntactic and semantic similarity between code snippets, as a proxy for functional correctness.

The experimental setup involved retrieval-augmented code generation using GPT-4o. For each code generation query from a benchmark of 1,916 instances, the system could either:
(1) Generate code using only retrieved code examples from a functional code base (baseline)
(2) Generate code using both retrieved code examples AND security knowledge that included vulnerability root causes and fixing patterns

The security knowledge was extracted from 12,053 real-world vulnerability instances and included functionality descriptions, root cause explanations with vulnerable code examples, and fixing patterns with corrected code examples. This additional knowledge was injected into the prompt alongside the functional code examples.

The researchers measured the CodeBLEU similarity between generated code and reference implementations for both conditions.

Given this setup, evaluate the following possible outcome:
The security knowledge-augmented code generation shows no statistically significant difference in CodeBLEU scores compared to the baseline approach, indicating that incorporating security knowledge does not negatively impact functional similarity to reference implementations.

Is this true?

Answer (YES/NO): NO